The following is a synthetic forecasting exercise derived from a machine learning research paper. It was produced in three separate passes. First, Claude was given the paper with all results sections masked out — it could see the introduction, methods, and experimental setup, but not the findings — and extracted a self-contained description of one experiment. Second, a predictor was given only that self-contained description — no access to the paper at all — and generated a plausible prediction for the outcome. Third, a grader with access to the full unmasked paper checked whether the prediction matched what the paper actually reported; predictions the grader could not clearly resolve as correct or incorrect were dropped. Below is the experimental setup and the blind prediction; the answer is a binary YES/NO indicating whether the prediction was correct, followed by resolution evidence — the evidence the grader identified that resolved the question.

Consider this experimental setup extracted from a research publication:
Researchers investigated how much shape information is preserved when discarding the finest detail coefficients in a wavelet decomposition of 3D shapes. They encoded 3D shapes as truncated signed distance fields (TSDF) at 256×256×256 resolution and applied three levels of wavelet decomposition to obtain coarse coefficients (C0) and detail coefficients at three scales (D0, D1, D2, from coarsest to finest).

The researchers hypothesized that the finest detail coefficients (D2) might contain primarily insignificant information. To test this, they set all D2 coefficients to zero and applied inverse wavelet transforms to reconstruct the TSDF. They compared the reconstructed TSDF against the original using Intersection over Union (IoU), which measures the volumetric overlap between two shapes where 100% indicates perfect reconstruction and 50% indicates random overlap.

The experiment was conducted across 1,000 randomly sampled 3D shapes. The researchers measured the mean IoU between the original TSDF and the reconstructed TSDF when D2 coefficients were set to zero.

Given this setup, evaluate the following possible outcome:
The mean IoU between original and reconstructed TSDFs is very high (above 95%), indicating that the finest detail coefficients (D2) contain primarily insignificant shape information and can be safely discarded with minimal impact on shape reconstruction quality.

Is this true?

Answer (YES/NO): YES